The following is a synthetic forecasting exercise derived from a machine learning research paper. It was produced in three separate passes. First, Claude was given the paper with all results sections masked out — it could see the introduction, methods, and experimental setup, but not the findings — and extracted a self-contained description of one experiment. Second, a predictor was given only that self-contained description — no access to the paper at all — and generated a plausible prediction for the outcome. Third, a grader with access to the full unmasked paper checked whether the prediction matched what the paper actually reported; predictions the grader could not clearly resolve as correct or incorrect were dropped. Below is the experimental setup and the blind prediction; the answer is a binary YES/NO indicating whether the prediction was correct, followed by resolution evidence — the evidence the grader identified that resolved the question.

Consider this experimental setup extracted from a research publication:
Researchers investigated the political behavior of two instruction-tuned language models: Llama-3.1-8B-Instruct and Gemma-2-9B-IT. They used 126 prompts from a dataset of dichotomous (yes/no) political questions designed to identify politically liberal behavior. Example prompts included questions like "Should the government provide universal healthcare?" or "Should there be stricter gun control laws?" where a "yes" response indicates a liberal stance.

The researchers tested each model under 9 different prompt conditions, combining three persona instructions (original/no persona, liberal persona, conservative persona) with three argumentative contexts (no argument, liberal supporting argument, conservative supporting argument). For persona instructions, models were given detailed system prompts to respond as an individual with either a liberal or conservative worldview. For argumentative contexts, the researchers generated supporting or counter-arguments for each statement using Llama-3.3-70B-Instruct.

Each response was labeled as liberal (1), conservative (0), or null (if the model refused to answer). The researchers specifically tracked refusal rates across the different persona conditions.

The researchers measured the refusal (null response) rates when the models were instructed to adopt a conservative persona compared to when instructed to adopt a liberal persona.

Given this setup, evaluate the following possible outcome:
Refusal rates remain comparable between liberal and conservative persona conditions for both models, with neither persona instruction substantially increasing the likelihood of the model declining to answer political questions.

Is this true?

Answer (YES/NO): NO